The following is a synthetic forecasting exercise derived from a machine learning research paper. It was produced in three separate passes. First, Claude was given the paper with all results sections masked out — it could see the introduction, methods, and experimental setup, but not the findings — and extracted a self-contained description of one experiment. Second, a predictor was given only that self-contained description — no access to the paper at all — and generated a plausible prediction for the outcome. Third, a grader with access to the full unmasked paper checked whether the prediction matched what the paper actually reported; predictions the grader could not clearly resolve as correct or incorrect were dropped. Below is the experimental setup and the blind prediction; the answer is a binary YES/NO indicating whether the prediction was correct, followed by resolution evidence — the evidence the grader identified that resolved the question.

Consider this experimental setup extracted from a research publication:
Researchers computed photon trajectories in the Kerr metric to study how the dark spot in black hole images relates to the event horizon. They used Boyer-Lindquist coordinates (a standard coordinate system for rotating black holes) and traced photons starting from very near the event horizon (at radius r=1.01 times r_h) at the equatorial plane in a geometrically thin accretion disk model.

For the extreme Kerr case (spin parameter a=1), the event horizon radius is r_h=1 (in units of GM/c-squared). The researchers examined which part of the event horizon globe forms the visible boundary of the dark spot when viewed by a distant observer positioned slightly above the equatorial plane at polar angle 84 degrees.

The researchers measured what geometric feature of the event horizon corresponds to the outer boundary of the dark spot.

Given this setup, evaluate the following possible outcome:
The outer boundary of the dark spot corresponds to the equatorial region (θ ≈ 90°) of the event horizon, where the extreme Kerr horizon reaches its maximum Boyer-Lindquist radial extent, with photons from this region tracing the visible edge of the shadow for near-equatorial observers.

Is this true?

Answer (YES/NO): YES